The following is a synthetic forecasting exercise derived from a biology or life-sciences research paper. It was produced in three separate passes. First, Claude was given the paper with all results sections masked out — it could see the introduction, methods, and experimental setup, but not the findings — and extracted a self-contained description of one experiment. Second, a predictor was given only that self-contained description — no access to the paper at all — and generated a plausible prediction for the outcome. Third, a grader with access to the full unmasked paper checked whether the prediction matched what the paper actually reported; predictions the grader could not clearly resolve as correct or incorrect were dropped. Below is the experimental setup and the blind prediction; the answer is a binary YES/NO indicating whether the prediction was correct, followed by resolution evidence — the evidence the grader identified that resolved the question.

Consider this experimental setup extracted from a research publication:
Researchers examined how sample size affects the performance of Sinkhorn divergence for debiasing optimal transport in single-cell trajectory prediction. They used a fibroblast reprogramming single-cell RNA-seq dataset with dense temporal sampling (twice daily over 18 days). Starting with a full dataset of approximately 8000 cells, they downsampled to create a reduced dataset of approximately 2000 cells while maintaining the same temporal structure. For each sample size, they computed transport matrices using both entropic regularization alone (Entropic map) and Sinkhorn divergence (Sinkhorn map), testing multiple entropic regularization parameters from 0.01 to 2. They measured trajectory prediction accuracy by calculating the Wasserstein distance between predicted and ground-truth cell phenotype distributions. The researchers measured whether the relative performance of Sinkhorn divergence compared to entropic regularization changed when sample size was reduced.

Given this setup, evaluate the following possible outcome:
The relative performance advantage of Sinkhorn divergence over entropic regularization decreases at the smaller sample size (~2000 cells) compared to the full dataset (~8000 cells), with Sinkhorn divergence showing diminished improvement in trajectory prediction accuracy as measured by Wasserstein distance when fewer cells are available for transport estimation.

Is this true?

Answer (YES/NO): YES